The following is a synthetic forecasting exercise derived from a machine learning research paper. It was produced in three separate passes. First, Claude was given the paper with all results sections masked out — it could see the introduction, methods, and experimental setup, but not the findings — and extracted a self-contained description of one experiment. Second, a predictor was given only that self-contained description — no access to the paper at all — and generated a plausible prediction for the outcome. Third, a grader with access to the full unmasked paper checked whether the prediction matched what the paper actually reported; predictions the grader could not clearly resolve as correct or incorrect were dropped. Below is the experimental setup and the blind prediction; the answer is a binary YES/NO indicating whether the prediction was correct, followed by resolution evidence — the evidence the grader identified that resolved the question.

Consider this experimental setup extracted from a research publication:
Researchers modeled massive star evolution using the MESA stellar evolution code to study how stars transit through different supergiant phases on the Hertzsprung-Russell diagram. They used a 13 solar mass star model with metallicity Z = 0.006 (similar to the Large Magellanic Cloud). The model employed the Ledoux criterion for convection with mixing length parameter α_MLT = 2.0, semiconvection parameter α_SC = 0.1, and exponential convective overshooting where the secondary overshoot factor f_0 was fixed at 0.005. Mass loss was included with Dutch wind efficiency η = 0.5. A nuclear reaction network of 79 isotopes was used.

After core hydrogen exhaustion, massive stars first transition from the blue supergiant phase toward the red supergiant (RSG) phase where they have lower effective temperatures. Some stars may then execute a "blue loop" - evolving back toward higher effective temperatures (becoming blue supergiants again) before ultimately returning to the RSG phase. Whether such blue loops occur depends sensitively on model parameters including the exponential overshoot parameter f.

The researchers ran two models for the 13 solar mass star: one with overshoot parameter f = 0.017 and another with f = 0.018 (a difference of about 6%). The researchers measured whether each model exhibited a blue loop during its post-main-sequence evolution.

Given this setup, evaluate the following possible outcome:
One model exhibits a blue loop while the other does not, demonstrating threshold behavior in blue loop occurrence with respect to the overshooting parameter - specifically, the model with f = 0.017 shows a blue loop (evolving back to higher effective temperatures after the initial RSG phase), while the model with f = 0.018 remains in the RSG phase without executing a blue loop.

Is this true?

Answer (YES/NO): NO